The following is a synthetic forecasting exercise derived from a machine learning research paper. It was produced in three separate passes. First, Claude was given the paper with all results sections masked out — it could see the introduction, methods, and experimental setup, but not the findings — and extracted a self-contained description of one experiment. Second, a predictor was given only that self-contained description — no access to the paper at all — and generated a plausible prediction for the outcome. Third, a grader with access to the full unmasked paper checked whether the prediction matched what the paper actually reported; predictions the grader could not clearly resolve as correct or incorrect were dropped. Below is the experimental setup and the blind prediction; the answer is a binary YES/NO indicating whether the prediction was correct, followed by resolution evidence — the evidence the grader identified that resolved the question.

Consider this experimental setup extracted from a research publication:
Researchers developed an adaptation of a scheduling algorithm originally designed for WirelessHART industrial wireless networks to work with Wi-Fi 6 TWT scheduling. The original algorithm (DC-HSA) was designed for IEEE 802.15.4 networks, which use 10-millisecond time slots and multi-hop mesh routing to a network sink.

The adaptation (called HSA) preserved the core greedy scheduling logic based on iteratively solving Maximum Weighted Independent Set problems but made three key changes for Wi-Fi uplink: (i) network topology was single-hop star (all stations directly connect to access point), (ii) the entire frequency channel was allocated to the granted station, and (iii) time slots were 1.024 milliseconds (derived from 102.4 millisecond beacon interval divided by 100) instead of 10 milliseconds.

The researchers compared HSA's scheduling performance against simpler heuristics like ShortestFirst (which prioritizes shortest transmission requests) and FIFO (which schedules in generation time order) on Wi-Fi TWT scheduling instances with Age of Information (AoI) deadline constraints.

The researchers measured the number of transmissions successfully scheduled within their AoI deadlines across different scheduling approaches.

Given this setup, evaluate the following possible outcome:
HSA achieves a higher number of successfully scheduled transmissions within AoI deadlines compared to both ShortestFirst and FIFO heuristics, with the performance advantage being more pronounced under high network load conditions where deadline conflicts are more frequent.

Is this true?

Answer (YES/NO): NO